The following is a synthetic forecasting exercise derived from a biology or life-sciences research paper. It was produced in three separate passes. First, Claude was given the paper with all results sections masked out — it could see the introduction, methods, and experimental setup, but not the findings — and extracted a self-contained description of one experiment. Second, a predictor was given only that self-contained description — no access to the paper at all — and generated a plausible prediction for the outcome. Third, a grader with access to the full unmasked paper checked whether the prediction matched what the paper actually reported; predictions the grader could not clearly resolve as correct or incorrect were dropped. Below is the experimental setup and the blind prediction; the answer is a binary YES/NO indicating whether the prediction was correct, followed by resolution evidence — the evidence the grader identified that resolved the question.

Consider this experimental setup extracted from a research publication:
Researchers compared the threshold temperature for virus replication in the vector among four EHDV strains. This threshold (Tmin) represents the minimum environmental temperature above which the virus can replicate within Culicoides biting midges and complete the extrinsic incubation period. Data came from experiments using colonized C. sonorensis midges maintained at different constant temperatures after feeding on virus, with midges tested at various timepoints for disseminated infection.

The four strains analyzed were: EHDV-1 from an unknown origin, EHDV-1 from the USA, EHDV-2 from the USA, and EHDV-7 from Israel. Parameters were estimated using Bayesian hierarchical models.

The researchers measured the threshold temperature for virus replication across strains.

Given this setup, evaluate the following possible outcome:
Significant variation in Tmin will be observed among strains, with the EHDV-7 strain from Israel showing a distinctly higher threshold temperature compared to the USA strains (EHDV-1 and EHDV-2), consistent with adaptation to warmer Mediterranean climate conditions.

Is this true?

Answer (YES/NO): NO